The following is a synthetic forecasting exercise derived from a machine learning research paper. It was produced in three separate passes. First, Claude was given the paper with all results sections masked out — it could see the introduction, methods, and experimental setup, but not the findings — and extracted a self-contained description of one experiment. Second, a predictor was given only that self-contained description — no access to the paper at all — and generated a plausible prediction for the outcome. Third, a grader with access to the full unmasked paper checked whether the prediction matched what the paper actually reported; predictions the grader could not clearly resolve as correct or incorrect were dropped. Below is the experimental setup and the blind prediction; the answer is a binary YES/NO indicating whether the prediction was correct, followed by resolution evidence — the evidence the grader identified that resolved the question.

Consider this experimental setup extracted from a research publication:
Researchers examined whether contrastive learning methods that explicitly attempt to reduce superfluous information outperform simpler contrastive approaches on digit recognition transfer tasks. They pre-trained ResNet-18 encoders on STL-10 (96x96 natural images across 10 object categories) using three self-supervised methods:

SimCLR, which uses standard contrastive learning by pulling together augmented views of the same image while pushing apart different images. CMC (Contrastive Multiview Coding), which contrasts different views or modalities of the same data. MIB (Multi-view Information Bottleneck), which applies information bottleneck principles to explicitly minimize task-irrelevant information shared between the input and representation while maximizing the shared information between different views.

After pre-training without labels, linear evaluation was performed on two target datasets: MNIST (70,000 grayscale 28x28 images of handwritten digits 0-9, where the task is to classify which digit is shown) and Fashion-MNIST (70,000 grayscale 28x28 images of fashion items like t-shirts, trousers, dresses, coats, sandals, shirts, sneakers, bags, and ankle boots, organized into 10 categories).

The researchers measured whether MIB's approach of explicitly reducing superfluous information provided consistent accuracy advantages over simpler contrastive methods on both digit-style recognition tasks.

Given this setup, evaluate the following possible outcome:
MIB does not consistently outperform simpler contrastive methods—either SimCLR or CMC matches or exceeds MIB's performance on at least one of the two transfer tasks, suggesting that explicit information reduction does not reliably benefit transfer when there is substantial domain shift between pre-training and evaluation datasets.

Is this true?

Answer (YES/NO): NO